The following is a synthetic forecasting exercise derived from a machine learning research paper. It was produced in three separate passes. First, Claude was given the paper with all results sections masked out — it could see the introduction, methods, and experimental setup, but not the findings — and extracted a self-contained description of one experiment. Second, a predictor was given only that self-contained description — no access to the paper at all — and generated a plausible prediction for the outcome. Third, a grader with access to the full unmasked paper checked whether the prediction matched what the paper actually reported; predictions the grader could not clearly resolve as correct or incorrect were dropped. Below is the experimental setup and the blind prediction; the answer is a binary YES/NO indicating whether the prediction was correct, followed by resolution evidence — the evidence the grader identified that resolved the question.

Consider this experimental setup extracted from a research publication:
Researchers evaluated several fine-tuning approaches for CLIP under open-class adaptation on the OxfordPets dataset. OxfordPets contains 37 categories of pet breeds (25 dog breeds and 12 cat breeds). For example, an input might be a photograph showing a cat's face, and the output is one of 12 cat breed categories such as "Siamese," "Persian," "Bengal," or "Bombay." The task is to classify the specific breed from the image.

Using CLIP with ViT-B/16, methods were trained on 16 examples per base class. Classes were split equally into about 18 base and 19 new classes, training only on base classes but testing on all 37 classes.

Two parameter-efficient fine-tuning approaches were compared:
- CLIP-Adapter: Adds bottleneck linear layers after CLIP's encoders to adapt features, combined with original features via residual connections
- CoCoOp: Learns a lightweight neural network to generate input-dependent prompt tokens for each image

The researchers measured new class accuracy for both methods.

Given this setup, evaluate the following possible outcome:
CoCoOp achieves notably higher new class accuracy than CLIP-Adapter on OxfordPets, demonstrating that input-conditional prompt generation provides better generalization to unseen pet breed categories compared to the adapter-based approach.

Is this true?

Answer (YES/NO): YES